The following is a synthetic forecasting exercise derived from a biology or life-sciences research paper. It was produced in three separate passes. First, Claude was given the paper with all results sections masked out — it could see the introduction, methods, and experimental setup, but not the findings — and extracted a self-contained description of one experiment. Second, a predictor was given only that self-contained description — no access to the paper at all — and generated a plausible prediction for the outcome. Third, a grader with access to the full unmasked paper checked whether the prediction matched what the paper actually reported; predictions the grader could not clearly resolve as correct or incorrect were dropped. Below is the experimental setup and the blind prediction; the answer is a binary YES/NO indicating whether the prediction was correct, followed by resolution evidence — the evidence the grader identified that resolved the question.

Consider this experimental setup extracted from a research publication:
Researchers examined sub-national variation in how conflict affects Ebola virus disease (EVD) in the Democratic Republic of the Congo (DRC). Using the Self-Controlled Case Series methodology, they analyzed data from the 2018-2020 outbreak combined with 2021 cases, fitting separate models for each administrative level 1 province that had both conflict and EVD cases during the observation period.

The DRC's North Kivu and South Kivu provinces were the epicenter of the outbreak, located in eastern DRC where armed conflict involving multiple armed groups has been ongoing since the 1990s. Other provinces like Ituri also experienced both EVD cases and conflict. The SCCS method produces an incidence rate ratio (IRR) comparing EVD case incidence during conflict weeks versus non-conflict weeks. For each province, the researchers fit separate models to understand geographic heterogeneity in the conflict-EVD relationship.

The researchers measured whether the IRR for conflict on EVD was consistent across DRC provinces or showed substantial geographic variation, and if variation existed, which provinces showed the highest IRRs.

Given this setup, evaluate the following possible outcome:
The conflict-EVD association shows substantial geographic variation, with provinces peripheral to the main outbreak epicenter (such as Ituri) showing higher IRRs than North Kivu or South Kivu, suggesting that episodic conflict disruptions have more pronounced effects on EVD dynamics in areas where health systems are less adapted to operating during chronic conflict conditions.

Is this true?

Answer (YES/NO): NO